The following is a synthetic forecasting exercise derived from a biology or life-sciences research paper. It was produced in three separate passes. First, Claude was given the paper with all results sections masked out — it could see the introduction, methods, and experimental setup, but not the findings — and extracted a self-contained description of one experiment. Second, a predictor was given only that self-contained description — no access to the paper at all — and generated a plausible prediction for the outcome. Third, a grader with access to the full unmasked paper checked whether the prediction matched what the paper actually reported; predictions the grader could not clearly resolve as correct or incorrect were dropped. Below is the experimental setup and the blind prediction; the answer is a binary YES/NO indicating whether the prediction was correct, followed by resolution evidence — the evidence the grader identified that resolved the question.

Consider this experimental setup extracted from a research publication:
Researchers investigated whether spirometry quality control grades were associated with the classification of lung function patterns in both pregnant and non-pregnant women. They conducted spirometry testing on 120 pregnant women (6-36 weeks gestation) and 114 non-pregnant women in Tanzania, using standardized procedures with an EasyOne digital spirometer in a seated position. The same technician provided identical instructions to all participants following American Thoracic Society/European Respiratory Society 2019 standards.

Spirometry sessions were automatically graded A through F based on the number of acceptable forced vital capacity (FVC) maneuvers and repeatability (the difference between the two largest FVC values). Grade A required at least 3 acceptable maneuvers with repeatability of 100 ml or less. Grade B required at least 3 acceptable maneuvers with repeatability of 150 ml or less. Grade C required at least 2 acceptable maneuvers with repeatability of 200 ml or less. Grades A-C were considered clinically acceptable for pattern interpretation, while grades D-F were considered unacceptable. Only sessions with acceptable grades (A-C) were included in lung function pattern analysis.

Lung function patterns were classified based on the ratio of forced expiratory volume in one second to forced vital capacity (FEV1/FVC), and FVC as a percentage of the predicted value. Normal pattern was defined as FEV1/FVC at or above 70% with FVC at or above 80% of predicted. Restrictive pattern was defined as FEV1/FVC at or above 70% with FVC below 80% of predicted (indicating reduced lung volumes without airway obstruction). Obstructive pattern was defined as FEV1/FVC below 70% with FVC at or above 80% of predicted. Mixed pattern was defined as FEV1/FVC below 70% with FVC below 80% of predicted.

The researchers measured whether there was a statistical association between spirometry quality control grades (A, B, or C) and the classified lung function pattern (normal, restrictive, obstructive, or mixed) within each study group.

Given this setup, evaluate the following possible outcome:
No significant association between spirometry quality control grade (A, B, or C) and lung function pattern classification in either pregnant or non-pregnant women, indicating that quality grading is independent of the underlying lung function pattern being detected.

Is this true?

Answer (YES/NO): YES